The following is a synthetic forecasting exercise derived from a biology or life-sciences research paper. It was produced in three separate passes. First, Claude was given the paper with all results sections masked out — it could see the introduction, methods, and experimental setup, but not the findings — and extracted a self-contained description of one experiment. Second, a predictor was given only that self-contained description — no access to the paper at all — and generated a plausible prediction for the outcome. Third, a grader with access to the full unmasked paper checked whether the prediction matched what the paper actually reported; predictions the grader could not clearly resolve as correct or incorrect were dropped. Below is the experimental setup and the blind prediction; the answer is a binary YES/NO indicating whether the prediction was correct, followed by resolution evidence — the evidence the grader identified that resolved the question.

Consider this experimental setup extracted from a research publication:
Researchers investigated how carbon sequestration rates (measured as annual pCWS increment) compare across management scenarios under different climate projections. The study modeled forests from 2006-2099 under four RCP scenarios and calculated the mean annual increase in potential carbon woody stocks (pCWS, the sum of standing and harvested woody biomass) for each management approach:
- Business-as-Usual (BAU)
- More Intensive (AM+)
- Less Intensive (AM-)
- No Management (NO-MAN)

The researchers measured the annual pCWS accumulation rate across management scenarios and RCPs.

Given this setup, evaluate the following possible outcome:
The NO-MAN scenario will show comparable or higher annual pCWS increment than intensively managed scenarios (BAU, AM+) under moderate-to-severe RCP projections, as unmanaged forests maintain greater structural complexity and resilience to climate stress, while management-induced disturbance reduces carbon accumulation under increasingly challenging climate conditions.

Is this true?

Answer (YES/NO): NO